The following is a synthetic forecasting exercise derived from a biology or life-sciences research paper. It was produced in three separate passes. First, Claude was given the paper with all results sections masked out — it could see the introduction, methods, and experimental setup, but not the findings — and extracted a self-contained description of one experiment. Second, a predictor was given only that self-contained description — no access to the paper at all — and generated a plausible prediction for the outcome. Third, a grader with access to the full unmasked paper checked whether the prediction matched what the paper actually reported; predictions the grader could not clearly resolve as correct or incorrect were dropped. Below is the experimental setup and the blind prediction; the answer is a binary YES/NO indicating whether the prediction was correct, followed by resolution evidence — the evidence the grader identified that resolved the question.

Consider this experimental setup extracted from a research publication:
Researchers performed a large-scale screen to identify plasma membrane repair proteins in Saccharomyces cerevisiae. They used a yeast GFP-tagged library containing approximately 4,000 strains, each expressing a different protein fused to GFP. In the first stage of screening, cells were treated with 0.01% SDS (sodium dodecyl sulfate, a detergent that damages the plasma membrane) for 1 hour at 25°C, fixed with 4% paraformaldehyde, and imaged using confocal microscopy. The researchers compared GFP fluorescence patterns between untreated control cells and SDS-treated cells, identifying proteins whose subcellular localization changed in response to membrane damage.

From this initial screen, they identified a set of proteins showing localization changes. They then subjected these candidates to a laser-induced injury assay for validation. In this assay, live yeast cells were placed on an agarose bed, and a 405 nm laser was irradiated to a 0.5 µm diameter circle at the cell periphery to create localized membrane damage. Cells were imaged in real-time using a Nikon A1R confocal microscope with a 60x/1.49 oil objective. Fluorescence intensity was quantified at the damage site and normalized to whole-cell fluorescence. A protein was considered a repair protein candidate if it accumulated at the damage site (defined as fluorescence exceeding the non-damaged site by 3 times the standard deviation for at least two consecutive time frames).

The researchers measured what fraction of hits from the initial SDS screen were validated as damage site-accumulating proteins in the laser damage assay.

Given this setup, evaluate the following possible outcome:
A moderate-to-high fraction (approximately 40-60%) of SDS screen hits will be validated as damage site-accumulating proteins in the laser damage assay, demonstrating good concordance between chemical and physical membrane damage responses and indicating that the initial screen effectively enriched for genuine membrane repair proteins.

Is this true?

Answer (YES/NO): NO